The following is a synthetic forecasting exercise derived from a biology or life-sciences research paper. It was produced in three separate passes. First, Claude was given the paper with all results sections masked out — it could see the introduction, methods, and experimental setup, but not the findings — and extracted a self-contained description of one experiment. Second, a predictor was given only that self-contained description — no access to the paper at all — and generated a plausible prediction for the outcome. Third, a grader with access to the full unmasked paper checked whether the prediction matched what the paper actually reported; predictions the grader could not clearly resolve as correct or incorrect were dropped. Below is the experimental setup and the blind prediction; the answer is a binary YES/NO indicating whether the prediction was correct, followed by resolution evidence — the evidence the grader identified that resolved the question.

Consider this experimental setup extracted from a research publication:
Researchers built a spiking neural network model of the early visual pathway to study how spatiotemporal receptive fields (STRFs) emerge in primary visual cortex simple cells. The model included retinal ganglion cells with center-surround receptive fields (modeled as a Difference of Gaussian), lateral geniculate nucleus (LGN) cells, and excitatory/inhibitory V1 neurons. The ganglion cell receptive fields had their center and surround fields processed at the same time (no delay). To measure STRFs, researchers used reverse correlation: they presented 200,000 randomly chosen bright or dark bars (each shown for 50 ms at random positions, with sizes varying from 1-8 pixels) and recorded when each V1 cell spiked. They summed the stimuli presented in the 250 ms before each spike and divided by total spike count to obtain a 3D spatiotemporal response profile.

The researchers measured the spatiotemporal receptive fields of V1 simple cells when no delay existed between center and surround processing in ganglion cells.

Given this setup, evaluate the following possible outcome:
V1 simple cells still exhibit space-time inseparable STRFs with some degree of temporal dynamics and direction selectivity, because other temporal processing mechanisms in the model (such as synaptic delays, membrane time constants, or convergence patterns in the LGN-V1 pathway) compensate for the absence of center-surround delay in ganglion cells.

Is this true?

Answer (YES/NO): NO